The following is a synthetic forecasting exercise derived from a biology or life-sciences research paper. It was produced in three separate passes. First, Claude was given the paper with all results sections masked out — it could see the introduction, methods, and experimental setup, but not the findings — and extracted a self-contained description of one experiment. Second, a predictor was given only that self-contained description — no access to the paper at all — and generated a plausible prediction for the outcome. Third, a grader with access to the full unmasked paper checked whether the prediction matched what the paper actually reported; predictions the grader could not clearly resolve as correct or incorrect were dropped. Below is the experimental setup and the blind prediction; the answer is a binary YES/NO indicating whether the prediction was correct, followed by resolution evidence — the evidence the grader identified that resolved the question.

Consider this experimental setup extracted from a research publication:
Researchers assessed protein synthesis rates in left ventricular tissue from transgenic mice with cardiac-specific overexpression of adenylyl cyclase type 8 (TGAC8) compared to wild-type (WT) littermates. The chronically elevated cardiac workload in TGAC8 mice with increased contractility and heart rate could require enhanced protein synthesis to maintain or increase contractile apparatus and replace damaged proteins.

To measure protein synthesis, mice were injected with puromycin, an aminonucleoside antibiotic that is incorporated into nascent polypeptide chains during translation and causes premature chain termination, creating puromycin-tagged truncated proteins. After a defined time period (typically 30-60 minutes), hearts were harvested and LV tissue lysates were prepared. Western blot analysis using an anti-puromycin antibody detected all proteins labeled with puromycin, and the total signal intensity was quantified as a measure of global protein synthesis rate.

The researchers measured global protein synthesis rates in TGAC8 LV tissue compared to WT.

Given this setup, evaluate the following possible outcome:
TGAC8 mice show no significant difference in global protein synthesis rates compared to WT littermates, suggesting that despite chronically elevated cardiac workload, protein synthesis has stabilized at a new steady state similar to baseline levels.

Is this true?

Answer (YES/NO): NO